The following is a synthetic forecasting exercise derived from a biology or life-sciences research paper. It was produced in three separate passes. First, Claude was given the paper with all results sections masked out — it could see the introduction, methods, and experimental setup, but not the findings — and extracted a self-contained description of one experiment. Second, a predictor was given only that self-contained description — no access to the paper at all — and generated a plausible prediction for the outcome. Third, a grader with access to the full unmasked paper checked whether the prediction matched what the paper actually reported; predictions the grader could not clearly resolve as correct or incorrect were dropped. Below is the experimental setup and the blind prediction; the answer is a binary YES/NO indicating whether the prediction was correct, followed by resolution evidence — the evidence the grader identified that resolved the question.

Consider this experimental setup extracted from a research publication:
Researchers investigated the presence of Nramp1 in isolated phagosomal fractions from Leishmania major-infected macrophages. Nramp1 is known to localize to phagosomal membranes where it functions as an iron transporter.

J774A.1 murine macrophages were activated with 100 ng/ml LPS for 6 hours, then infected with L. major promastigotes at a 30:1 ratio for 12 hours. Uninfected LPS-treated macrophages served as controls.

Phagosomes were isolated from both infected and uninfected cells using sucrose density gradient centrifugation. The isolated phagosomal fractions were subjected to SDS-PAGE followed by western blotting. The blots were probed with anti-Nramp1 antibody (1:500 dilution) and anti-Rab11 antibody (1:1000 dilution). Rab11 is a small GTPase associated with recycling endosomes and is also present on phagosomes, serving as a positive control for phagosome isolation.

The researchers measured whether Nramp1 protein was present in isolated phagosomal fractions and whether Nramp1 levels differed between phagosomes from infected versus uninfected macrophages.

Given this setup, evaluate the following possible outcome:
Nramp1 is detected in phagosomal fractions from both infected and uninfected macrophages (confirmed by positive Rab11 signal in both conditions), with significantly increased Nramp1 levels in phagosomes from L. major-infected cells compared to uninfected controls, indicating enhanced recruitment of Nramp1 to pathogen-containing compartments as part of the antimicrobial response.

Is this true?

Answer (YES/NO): NO